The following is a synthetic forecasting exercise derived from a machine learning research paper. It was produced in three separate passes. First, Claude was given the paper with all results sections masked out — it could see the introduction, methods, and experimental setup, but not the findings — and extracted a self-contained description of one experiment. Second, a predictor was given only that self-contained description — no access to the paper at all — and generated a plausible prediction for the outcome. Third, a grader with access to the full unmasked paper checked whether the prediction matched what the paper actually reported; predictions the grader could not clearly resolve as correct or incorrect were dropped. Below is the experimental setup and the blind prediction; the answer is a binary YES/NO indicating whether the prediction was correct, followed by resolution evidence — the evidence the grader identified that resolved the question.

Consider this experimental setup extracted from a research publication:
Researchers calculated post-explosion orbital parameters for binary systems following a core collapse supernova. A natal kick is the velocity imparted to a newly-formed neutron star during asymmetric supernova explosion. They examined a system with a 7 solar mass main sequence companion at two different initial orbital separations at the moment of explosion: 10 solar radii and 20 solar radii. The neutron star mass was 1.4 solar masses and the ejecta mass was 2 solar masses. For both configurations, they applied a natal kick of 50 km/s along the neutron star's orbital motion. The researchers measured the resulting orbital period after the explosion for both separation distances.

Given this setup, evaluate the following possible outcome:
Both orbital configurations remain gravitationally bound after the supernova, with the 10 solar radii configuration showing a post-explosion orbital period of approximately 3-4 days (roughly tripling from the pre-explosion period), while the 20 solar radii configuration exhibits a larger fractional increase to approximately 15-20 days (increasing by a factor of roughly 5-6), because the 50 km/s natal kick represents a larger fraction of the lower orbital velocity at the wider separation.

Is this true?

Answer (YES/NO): YES